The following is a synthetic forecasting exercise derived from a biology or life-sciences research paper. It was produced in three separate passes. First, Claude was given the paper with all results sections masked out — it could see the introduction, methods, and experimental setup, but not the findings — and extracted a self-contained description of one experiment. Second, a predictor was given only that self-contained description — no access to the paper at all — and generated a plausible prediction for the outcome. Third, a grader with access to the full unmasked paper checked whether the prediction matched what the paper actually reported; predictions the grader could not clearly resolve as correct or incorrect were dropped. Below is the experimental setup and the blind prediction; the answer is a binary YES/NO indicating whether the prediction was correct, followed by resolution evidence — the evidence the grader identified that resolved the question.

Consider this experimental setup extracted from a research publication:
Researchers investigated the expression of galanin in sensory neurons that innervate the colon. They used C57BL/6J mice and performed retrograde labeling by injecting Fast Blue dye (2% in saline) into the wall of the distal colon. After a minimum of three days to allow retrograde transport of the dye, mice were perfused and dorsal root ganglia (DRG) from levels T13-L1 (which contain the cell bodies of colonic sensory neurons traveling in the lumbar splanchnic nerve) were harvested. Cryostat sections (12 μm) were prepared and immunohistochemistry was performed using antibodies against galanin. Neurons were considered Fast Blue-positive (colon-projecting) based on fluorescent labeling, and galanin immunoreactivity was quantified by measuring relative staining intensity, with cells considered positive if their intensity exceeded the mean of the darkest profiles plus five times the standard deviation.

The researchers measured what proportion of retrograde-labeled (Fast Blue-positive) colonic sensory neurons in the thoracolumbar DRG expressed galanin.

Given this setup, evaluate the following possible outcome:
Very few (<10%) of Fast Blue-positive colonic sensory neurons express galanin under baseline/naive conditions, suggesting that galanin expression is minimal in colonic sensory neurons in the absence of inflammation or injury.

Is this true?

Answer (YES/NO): NO